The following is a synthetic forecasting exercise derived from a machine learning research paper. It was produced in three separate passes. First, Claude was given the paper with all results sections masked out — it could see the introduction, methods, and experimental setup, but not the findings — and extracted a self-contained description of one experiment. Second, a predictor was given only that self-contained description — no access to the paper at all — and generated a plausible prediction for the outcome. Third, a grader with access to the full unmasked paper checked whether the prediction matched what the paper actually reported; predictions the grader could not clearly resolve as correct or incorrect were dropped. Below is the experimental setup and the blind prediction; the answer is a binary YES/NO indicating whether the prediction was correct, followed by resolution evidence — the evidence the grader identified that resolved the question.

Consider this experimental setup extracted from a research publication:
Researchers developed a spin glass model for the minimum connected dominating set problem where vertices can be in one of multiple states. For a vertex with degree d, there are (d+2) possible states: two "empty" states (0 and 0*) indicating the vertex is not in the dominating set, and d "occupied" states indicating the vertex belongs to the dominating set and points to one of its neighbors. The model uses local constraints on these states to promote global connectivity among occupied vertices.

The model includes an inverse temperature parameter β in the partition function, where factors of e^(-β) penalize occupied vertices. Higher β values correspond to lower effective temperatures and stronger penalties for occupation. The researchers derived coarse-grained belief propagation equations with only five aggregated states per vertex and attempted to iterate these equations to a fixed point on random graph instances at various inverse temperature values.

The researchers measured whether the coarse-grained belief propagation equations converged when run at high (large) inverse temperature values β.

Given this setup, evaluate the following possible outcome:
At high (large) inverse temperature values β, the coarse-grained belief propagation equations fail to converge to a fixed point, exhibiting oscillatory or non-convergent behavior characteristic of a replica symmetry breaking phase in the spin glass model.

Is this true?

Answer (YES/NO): YES